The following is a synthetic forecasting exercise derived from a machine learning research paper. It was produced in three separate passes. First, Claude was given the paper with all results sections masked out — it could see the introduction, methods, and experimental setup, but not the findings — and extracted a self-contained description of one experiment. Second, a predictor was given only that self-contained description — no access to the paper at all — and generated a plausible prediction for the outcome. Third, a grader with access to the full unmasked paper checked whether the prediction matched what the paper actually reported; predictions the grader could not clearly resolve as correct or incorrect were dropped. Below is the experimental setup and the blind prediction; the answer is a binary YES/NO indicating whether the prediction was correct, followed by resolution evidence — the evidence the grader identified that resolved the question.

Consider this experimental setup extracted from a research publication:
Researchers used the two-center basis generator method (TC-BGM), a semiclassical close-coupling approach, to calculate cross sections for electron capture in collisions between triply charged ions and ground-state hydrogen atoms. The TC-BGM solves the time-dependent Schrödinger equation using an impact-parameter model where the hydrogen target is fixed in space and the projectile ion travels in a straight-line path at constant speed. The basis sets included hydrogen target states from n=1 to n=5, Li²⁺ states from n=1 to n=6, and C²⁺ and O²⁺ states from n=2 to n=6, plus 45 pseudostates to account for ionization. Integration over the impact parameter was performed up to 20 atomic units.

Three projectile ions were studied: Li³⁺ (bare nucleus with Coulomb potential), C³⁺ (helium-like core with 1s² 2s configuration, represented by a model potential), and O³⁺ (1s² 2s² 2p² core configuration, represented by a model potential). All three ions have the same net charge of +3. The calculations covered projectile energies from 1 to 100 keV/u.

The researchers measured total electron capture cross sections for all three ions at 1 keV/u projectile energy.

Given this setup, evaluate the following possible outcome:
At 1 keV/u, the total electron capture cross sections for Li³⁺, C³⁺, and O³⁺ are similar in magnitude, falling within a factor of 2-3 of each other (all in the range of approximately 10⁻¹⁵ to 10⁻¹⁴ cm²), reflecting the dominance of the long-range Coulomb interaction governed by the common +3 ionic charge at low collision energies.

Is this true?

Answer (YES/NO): NO